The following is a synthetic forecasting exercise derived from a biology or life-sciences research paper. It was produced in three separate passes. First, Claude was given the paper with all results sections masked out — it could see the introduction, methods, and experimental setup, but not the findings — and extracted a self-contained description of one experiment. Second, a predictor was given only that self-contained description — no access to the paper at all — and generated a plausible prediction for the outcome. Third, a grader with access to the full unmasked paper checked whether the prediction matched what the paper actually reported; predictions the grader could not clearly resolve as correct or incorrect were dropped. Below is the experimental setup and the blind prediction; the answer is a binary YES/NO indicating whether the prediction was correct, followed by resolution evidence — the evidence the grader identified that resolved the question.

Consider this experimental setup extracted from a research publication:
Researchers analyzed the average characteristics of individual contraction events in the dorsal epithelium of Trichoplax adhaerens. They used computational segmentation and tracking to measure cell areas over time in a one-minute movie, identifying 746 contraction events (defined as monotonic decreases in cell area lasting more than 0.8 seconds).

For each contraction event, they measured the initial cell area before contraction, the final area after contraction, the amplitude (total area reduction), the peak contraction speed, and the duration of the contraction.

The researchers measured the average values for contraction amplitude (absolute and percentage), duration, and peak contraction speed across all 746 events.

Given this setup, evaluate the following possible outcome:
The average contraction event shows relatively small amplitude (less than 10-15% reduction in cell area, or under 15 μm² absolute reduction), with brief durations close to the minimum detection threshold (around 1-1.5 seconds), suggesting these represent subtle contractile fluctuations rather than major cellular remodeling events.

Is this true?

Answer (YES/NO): NO